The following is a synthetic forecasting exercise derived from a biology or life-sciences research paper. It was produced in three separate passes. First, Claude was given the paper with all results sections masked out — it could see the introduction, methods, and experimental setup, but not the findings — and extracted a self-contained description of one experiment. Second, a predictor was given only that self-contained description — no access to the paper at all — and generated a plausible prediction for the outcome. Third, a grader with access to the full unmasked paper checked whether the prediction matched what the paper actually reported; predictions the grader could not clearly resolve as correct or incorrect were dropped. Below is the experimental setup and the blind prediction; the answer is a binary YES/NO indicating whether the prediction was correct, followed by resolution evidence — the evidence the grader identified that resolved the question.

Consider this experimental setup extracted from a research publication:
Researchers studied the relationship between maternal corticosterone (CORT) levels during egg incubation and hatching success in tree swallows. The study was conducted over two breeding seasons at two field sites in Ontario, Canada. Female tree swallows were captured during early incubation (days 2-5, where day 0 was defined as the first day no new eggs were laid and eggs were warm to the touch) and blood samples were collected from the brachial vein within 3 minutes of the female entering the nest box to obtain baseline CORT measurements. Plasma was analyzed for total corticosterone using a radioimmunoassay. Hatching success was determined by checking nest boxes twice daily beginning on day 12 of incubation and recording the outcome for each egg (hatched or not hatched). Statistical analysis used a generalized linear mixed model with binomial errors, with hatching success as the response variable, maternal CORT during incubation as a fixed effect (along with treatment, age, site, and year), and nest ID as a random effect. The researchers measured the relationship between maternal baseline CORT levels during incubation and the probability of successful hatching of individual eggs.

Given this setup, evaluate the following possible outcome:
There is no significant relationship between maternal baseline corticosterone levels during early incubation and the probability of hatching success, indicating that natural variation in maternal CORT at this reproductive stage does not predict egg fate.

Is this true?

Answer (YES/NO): YES